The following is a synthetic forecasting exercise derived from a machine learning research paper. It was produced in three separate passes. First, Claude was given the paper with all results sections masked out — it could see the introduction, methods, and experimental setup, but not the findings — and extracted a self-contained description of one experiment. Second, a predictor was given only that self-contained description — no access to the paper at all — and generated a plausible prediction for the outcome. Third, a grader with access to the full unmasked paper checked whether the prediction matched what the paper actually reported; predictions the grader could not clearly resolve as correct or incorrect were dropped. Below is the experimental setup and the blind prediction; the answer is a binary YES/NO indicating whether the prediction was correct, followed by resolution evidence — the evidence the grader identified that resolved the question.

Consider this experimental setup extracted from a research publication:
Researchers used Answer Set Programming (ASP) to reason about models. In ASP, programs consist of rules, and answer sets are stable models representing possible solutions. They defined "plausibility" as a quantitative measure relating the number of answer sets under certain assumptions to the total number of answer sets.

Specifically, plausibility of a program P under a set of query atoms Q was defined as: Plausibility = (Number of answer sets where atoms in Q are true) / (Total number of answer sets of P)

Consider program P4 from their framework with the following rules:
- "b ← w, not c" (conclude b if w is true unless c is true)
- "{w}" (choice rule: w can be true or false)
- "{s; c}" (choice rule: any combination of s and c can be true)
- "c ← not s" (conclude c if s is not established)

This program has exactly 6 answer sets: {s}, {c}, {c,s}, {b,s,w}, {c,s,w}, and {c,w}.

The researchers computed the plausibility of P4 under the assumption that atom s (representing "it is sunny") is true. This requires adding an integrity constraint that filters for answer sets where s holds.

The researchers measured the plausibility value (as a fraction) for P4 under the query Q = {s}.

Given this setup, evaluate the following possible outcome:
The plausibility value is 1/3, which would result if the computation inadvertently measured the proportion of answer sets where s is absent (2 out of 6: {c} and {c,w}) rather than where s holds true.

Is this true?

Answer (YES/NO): NO